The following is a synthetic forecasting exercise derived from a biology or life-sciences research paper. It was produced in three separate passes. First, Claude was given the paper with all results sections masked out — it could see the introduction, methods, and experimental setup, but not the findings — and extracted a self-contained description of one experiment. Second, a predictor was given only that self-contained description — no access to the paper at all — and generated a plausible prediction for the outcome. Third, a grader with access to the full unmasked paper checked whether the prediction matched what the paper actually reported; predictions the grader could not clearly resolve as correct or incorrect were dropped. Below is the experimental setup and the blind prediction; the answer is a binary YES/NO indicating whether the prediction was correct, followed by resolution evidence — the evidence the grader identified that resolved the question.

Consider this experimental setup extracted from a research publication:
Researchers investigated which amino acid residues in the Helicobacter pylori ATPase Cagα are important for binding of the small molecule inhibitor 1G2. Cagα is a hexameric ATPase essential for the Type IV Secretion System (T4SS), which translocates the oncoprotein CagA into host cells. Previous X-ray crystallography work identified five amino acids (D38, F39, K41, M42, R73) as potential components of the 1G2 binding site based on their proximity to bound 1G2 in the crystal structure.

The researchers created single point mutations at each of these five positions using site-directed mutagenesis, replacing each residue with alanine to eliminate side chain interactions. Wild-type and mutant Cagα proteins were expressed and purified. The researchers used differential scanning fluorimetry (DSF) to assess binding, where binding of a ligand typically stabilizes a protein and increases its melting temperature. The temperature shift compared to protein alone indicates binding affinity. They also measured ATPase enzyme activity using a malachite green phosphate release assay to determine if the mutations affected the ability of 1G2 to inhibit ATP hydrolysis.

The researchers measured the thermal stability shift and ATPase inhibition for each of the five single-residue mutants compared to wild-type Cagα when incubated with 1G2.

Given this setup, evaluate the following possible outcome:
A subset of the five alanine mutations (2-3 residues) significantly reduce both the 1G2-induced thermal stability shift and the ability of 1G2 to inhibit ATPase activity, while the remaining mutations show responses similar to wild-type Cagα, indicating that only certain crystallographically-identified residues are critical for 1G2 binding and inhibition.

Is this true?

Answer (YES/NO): YES